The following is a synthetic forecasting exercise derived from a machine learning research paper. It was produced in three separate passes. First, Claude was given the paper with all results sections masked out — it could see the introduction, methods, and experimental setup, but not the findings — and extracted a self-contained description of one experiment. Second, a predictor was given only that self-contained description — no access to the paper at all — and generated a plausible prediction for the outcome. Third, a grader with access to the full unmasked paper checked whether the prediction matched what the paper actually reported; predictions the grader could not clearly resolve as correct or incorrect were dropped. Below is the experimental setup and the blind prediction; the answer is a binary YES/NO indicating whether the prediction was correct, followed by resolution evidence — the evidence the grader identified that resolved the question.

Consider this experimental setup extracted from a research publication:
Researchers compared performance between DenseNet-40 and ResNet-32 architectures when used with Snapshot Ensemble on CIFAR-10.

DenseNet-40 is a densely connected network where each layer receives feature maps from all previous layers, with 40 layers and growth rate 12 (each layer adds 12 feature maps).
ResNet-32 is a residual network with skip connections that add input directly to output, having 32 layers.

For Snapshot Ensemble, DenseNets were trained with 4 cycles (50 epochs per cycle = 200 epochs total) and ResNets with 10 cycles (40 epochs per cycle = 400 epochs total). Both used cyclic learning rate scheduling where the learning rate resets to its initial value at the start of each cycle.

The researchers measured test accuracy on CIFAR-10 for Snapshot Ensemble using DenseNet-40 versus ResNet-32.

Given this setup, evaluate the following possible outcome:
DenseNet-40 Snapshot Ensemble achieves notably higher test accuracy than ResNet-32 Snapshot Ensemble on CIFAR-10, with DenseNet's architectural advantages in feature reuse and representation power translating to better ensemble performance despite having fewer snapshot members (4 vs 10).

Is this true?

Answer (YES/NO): NO